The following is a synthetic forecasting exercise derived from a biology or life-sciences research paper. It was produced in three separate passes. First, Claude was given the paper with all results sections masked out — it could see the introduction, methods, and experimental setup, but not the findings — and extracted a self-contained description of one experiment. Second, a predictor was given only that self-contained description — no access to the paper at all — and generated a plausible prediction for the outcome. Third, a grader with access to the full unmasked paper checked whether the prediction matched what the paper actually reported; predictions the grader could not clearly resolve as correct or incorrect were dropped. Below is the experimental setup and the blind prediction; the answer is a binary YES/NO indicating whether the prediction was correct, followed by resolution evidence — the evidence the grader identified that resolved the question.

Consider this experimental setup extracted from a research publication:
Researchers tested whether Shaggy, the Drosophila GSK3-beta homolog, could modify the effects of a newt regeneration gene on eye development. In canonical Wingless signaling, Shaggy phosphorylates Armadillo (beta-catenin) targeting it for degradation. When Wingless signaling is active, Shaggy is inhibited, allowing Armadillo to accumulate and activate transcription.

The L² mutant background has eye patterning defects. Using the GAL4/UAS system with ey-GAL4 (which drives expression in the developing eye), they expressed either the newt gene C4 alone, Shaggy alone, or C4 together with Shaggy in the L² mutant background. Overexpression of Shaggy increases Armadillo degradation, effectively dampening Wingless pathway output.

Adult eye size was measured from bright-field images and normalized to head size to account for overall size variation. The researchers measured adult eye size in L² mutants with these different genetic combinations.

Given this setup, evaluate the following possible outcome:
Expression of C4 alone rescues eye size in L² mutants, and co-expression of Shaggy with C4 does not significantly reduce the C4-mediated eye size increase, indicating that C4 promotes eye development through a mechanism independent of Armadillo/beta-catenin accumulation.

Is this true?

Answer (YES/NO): NO